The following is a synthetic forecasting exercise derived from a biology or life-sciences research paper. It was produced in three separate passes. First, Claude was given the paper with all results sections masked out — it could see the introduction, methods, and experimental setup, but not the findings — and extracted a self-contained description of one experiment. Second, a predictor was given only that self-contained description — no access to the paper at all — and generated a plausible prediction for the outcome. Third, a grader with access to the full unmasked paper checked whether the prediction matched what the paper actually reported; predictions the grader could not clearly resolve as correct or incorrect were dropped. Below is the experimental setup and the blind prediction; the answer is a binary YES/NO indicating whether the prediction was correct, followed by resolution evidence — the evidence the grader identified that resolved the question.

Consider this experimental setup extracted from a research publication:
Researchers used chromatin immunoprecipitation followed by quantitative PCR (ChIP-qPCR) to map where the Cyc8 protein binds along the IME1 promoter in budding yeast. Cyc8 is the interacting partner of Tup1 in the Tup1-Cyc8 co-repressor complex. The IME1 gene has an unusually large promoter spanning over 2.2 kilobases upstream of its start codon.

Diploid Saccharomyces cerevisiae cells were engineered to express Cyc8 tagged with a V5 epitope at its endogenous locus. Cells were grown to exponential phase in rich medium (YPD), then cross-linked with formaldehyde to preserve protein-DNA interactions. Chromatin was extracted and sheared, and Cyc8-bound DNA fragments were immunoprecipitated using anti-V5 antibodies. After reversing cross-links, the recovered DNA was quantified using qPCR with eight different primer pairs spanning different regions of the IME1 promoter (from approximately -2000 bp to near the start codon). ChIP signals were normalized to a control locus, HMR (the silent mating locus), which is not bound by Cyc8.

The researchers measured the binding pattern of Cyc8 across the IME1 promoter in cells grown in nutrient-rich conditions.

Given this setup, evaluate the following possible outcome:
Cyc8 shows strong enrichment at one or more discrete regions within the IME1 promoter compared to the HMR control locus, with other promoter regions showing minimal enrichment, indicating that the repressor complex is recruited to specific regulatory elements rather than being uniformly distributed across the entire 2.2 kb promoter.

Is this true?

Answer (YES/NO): YES